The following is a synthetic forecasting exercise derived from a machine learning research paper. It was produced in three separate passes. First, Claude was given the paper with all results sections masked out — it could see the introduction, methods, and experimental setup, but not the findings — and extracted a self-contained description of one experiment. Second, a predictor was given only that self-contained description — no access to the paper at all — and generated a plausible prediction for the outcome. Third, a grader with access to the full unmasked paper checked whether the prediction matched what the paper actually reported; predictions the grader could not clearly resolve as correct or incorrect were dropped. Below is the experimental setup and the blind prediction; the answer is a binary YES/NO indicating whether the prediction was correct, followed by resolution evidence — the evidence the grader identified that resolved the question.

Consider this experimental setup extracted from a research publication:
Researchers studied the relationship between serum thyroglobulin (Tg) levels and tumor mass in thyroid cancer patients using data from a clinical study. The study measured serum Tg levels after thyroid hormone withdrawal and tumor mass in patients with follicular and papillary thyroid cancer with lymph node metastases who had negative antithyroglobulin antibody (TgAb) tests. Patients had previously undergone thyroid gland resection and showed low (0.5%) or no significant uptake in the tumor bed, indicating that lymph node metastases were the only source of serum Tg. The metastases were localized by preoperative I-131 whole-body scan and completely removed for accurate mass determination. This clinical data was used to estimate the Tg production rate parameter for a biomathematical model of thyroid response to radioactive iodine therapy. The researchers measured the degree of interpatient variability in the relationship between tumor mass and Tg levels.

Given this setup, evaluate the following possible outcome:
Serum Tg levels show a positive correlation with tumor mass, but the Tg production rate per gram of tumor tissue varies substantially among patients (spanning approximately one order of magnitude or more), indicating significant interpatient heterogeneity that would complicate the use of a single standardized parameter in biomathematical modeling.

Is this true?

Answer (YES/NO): NO